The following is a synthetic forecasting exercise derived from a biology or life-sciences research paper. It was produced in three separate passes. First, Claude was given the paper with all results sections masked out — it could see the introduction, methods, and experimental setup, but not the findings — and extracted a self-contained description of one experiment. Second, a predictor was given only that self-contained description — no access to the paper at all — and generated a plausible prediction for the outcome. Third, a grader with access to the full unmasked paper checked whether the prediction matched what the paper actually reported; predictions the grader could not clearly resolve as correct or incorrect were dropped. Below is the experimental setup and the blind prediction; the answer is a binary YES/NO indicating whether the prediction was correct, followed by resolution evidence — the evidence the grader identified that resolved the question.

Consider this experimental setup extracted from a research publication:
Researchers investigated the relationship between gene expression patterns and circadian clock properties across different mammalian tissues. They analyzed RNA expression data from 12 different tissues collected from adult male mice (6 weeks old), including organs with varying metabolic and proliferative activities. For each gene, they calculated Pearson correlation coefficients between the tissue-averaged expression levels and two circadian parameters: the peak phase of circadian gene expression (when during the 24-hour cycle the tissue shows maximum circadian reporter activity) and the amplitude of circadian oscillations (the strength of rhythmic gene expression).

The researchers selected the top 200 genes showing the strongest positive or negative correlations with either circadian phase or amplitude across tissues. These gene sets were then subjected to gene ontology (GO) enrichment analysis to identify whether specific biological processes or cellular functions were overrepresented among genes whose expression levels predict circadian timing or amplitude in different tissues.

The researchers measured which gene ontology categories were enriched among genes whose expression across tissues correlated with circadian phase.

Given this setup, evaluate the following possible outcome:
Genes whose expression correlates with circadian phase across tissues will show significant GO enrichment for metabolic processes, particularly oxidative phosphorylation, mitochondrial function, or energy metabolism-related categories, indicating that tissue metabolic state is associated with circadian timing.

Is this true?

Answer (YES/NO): NO